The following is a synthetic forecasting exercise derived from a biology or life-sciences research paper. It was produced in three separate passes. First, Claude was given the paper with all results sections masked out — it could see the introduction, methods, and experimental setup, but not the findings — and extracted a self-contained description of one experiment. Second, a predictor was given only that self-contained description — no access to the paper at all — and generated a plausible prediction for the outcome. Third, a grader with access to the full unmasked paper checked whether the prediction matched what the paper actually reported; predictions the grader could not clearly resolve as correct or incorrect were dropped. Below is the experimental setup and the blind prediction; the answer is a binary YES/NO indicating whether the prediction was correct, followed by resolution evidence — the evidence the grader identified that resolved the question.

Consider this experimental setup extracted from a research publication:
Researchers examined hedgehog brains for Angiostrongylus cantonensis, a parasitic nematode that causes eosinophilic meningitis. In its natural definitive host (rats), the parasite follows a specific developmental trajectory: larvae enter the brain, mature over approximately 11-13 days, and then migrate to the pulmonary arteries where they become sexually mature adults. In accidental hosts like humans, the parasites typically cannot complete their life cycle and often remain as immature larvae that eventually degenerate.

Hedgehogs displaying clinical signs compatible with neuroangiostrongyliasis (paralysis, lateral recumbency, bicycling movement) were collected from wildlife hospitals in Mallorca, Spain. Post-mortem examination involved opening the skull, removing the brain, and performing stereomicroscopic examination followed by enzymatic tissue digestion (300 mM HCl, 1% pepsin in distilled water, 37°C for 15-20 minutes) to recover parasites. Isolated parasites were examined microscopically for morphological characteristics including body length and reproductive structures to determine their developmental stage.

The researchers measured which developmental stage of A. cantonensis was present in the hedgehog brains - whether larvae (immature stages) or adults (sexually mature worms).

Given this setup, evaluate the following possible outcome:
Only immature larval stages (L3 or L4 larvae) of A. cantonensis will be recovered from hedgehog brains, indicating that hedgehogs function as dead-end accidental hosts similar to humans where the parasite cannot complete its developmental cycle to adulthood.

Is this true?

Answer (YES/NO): NO